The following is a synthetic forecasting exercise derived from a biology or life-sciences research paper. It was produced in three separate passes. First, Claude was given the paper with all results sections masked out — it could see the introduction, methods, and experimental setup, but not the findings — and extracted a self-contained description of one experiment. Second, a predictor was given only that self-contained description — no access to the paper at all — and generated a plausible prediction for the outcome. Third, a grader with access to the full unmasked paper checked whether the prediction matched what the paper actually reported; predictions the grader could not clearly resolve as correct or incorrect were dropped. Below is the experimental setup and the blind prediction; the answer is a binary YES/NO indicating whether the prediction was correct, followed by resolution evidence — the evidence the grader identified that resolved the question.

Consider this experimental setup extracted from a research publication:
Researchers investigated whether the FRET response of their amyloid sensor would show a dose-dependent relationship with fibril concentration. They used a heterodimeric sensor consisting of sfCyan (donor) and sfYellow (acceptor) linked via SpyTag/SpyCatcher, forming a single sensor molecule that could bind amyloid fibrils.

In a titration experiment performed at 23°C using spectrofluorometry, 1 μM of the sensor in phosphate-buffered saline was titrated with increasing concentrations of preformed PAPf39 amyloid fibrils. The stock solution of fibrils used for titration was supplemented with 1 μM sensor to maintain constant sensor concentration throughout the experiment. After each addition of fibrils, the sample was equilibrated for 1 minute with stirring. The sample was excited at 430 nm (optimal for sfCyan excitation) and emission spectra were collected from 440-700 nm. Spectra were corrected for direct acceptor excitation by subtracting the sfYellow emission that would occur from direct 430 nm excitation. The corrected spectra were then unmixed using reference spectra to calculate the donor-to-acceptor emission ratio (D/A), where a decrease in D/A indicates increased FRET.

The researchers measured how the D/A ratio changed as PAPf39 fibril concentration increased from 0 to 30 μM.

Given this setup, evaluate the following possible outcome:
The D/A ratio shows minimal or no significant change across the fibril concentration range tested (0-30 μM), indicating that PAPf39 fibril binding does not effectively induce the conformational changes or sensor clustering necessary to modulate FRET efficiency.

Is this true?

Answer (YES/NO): NO